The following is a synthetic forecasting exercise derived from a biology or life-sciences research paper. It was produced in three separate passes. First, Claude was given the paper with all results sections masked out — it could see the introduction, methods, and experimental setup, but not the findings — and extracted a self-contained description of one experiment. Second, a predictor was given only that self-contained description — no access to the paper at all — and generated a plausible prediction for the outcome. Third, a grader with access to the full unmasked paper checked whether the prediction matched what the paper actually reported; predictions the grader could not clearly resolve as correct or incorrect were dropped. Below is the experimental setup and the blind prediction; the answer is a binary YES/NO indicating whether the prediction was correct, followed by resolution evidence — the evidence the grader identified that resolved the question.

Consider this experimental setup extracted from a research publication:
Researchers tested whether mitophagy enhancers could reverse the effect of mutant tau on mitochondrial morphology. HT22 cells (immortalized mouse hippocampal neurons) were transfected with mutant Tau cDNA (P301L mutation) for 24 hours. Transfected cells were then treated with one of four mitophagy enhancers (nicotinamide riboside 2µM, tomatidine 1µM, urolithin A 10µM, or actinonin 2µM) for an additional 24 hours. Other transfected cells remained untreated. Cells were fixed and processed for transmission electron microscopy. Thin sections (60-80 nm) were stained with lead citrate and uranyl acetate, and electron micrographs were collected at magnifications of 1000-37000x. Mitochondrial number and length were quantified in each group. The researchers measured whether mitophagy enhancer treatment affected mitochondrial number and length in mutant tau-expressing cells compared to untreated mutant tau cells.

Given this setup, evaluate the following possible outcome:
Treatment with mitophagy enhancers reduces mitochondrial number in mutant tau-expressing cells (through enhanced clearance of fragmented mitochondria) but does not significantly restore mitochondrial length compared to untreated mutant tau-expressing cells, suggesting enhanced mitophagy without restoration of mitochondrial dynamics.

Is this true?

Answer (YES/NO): NO